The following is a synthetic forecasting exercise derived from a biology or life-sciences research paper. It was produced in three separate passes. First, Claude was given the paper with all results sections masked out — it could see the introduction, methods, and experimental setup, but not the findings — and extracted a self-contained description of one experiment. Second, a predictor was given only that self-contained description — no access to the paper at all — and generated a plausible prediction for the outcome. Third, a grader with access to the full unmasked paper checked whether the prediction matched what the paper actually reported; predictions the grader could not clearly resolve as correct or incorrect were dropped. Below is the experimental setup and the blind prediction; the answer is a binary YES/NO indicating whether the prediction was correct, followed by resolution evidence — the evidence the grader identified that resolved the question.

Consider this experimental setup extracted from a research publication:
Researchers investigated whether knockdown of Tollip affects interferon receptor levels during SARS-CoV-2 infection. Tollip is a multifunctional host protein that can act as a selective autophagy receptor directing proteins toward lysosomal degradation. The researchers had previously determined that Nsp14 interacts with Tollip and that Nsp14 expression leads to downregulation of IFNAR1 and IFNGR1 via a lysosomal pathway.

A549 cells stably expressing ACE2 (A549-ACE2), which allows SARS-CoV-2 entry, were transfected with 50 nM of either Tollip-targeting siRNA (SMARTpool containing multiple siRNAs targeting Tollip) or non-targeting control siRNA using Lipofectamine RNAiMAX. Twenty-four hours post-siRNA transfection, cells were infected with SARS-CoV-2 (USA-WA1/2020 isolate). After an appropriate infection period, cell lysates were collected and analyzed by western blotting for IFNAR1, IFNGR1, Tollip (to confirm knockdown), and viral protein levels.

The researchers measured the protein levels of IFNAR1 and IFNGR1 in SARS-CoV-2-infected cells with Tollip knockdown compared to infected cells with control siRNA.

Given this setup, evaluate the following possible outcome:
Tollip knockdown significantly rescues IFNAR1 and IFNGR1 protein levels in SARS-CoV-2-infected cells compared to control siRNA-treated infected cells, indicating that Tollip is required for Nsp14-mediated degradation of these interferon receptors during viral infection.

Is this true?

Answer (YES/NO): NO